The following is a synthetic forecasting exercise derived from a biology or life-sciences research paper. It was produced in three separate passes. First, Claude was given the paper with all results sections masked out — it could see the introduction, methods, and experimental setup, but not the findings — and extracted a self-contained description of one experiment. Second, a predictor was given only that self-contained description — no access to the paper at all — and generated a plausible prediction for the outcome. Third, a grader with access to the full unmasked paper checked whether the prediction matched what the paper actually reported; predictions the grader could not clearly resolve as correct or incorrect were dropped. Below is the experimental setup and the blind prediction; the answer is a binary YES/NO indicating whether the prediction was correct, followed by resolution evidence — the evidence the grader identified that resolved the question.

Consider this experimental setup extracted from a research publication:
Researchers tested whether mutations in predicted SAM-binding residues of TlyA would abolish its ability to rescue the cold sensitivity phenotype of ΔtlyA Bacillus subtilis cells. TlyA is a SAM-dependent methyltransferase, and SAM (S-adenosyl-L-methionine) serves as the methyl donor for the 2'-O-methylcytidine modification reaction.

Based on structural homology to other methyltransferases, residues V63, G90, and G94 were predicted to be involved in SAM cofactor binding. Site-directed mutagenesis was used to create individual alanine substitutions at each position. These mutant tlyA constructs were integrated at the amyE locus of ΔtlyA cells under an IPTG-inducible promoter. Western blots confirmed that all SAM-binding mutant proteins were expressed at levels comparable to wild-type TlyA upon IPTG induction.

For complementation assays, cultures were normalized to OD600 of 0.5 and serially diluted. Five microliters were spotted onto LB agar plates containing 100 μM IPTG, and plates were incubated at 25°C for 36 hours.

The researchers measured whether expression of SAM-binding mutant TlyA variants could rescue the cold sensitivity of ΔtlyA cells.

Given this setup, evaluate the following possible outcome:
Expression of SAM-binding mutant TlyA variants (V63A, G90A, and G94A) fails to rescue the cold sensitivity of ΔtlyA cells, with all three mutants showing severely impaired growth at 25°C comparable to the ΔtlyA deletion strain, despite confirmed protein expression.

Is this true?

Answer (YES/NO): NO